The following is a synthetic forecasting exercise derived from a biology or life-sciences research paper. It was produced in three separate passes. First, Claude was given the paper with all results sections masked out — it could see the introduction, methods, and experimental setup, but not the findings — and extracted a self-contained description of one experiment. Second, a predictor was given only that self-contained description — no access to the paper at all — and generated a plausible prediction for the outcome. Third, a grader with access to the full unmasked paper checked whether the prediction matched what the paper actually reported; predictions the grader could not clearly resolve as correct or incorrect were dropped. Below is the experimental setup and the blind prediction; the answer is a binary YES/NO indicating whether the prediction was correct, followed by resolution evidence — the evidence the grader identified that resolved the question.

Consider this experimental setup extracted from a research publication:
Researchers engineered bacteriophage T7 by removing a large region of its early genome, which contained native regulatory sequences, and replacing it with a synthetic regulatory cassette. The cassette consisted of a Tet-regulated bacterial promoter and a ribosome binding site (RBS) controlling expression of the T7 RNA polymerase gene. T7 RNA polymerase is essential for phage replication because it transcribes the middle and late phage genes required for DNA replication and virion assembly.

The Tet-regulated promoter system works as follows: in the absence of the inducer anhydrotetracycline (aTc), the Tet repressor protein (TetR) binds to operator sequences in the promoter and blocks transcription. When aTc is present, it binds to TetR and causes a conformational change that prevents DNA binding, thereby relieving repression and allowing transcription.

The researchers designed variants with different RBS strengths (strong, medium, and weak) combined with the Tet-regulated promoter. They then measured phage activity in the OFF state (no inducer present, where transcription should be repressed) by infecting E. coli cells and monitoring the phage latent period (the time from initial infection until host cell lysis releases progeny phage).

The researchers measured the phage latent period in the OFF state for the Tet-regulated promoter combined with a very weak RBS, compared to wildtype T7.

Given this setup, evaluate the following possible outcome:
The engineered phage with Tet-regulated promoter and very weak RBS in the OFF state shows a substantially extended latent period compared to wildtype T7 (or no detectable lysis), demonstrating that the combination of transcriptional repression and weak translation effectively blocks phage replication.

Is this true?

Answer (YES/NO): NO